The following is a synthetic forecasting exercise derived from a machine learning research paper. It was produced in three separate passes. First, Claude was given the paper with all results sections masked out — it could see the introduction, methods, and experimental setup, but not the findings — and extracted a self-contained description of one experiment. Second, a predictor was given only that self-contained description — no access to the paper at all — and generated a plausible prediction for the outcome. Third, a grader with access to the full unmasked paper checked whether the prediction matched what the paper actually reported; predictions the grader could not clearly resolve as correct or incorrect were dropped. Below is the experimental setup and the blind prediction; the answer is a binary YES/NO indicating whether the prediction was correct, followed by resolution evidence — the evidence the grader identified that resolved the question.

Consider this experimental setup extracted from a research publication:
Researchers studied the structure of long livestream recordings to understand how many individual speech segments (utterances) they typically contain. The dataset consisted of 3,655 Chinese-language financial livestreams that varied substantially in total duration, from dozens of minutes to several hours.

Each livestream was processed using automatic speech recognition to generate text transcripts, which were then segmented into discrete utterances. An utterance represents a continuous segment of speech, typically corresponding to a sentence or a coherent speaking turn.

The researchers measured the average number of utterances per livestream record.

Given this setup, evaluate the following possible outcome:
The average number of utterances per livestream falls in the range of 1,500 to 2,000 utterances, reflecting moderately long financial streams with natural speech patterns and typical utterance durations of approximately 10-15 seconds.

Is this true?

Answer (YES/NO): NO